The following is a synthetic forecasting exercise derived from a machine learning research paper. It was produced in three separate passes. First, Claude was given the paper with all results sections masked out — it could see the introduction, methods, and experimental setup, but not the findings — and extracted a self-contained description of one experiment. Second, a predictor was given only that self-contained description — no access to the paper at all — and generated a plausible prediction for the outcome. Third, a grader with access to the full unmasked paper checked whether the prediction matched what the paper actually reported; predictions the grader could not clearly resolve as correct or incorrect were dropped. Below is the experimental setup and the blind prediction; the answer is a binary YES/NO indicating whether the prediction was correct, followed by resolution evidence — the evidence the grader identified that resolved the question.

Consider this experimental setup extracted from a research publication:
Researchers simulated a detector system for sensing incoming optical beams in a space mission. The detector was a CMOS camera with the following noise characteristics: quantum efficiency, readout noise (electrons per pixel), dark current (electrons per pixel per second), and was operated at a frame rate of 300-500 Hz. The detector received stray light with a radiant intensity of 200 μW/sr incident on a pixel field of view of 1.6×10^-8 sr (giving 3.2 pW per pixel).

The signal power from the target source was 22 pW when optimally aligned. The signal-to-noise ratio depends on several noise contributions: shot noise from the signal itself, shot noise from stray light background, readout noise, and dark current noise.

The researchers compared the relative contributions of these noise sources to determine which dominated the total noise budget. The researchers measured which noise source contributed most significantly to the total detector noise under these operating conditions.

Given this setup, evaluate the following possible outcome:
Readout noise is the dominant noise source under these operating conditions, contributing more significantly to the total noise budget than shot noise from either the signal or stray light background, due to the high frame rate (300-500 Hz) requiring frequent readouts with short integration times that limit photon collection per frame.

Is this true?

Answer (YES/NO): NO